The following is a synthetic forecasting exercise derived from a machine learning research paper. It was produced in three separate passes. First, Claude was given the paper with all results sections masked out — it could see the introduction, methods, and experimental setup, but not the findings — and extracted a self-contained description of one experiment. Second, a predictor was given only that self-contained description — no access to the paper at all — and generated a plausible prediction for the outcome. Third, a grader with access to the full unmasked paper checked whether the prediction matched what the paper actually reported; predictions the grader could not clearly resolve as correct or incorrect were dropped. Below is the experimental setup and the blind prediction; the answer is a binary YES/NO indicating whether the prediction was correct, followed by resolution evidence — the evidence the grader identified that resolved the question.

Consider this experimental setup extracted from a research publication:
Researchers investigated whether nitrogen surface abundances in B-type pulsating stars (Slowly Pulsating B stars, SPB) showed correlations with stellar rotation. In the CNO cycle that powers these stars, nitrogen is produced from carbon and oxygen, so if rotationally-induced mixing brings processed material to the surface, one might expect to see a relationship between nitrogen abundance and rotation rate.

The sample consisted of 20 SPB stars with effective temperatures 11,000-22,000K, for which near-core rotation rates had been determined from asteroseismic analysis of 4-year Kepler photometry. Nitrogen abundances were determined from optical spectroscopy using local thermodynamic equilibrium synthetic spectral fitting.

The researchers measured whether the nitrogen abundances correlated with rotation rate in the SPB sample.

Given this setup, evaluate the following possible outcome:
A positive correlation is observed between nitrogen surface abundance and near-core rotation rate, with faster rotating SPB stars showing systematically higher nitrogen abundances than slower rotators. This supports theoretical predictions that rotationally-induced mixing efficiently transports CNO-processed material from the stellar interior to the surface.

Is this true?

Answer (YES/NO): NO